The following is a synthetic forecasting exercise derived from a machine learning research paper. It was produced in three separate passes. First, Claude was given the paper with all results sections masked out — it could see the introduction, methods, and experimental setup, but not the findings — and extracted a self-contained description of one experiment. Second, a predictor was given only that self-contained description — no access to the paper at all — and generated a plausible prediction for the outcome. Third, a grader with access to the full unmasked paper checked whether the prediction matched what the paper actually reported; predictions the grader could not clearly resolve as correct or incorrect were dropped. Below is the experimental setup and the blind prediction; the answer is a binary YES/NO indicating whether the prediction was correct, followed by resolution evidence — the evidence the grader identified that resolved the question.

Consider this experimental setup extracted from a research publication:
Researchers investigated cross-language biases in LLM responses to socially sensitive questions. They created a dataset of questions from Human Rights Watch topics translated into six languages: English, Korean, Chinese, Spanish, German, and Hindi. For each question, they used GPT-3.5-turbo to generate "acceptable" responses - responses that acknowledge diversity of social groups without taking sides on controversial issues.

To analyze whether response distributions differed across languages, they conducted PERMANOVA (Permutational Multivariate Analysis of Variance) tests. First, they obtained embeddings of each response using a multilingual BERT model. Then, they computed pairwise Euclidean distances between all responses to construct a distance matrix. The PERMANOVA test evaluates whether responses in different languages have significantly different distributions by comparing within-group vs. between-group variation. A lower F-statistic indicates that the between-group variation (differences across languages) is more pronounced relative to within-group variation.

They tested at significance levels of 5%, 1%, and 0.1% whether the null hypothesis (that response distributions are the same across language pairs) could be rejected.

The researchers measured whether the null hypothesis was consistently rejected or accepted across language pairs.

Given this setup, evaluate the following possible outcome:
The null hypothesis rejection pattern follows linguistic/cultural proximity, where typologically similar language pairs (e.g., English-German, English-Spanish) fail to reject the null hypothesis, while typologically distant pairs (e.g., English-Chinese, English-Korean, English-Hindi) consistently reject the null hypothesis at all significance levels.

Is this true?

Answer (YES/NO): NO